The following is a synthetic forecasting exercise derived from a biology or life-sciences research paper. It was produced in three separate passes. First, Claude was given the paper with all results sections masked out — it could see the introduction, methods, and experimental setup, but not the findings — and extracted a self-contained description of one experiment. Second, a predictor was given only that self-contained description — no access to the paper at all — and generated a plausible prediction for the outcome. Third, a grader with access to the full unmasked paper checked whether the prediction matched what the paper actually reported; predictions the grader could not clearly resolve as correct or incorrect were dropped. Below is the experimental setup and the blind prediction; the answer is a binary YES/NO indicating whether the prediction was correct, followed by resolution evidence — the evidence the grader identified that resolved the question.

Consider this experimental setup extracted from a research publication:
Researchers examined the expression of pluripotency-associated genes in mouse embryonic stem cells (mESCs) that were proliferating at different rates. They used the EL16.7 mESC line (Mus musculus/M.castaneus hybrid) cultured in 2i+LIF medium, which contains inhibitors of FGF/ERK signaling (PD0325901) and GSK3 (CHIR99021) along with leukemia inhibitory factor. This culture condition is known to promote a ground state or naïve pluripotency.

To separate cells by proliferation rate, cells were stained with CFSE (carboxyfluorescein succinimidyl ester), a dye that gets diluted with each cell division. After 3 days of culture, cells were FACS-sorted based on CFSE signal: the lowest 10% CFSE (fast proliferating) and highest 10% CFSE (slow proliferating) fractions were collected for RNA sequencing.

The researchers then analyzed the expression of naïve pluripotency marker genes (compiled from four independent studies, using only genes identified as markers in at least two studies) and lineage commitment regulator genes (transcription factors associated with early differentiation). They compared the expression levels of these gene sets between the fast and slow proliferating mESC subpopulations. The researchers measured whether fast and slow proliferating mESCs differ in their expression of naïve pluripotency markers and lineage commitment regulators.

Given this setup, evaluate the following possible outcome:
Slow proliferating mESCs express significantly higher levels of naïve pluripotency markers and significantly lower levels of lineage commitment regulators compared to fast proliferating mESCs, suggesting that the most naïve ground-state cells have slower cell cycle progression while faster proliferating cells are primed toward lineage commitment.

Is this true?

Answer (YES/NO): NO